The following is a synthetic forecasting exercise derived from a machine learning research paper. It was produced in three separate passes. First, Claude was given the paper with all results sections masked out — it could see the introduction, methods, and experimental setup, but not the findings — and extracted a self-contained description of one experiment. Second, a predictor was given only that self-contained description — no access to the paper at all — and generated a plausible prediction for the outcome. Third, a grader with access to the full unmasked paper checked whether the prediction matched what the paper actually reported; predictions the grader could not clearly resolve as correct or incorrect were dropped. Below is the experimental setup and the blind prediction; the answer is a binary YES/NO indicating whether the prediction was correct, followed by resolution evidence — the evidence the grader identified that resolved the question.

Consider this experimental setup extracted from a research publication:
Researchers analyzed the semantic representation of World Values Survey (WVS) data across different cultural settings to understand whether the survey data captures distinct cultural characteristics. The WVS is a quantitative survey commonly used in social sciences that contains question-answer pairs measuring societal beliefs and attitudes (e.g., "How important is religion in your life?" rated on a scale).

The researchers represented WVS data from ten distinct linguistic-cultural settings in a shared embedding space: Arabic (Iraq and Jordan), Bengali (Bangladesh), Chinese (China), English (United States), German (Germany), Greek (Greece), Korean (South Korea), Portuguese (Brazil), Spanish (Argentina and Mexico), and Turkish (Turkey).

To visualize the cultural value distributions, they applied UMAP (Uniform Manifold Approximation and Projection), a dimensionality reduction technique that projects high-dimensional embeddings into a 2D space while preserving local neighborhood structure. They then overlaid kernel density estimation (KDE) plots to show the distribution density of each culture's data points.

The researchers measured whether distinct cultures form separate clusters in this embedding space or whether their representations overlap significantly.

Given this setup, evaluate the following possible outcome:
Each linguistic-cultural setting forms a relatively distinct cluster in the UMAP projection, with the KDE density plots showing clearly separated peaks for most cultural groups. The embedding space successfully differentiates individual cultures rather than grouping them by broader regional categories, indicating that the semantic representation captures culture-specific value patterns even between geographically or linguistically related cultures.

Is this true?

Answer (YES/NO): NO